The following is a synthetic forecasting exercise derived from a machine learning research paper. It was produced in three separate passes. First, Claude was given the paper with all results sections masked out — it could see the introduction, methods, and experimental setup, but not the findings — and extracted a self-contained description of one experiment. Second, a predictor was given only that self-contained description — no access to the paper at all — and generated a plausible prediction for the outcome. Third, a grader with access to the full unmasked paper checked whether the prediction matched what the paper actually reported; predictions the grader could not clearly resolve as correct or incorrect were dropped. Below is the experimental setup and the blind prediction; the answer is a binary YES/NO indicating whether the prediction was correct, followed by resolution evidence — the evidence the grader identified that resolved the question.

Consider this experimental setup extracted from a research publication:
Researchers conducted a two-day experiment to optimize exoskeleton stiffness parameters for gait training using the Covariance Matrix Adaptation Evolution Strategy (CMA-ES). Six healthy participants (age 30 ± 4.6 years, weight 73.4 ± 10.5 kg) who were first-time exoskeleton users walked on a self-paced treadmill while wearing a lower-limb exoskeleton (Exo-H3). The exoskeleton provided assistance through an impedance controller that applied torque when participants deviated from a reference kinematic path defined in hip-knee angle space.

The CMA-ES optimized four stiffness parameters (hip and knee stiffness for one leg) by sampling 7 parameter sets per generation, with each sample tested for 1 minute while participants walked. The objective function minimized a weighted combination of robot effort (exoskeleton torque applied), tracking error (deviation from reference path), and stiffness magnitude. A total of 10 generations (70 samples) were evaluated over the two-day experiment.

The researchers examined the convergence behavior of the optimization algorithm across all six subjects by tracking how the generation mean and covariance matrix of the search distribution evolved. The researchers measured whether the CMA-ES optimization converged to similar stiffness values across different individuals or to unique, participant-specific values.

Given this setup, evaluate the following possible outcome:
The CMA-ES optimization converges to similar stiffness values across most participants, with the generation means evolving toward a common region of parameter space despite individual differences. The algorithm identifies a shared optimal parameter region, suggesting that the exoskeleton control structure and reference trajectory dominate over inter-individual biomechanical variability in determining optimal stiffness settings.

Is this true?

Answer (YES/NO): NO